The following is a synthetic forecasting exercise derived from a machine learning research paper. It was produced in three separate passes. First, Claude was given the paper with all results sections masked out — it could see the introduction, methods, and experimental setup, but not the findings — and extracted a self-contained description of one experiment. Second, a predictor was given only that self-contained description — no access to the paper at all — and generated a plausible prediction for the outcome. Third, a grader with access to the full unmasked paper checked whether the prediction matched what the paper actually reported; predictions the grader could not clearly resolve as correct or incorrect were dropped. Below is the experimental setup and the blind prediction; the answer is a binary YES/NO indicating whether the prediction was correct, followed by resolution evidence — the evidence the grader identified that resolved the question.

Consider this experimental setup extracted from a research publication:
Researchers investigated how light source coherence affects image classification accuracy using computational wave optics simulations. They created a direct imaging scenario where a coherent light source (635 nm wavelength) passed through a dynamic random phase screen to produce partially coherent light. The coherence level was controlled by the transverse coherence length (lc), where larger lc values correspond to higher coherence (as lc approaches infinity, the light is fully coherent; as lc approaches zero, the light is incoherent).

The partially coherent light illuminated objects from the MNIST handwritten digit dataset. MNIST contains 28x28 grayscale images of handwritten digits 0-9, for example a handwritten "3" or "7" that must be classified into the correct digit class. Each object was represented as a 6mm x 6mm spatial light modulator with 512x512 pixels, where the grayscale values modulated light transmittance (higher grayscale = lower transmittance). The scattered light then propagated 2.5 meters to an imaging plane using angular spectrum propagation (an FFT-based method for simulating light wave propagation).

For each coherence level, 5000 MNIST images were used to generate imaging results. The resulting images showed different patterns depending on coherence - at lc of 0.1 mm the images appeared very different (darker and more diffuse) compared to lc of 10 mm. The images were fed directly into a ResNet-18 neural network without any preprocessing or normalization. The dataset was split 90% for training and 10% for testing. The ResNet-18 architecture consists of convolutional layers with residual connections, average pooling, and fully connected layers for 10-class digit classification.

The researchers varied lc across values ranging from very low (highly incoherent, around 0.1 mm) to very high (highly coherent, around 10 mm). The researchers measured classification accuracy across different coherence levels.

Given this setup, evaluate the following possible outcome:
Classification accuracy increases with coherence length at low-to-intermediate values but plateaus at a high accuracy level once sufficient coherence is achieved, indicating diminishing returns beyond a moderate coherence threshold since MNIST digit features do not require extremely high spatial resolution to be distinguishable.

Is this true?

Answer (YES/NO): YES